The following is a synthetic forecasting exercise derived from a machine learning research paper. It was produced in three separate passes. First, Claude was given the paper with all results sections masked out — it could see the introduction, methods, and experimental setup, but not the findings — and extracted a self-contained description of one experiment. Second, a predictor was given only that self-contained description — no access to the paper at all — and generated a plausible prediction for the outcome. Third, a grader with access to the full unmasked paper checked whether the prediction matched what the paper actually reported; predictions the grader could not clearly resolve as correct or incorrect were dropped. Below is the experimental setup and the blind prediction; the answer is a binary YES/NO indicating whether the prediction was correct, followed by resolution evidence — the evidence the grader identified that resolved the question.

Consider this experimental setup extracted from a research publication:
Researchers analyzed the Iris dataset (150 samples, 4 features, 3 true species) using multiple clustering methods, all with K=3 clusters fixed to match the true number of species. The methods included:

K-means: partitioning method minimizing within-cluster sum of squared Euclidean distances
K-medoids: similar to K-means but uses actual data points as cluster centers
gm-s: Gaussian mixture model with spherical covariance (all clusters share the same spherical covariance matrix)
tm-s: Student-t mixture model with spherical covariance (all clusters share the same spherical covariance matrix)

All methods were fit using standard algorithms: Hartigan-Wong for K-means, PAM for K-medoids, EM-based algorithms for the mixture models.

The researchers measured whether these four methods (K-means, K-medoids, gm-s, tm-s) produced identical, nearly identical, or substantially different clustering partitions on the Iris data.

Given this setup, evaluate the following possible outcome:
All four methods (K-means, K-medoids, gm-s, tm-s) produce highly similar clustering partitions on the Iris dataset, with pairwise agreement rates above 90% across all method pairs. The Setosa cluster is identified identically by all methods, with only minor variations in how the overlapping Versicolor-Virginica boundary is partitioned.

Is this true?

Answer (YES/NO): NO